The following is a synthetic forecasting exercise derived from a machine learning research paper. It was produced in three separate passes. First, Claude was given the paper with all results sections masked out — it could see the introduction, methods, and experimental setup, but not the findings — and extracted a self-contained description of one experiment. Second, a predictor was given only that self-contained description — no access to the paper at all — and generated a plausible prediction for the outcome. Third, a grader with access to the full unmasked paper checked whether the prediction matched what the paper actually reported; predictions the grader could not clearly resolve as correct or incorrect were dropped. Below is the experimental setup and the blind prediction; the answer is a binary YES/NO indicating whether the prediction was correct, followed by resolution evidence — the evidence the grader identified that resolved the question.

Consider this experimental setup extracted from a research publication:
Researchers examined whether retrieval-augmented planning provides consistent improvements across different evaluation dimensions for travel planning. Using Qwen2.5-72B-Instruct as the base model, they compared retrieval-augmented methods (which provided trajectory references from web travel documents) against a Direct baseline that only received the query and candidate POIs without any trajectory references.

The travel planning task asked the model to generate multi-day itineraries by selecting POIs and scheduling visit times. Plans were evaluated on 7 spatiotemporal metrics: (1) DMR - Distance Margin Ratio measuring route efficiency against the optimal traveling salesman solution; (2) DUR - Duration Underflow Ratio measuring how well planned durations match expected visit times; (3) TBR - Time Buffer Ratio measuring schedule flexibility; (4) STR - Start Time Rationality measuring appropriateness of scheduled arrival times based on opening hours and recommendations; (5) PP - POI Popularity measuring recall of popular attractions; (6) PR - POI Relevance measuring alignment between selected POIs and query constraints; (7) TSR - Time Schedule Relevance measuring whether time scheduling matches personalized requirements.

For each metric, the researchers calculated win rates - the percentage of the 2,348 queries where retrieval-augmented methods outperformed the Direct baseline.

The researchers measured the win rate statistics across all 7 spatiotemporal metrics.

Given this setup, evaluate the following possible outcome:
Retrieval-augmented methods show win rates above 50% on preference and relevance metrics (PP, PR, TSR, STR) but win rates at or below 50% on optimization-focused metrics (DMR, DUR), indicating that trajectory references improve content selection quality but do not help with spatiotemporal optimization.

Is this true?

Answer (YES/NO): NO